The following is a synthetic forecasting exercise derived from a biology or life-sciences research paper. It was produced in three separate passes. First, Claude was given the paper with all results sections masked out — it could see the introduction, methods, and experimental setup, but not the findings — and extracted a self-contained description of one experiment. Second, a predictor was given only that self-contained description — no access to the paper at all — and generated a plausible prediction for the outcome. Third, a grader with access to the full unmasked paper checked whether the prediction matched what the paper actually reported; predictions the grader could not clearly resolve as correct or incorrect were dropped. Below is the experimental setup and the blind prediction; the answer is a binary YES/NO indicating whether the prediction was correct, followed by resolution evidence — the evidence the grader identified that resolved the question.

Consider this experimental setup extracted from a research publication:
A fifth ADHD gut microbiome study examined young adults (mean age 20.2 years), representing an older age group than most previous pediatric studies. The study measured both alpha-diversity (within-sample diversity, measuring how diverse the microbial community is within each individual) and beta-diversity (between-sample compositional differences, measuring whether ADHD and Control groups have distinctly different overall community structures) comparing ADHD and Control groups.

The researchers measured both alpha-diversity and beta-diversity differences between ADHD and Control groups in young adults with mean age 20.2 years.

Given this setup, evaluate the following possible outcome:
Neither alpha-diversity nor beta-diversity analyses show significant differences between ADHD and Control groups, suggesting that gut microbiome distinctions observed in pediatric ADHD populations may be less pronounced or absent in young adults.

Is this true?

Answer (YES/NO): NO